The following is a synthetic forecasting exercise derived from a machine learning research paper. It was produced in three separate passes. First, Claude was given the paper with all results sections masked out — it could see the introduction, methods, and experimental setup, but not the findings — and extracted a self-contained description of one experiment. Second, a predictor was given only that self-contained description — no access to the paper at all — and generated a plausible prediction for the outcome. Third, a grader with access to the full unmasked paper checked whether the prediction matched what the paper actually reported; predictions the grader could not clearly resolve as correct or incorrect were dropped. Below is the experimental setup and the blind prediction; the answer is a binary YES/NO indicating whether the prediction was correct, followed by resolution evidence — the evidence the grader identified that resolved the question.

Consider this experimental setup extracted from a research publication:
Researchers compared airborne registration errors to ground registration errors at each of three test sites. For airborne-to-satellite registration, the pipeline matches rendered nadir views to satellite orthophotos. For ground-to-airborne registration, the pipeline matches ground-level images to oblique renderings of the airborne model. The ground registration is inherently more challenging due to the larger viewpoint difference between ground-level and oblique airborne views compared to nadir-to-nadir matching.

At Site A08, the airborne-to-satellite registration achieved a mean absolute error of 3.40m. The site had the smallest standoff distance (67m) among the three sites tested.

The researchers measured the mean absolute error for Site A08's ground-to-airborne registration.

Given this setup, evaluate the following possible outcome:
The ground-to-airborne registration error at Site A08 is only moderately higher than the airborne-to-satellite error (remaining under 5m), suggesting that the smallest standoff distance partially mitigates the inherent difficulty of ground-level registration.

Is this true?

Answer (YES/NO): NO